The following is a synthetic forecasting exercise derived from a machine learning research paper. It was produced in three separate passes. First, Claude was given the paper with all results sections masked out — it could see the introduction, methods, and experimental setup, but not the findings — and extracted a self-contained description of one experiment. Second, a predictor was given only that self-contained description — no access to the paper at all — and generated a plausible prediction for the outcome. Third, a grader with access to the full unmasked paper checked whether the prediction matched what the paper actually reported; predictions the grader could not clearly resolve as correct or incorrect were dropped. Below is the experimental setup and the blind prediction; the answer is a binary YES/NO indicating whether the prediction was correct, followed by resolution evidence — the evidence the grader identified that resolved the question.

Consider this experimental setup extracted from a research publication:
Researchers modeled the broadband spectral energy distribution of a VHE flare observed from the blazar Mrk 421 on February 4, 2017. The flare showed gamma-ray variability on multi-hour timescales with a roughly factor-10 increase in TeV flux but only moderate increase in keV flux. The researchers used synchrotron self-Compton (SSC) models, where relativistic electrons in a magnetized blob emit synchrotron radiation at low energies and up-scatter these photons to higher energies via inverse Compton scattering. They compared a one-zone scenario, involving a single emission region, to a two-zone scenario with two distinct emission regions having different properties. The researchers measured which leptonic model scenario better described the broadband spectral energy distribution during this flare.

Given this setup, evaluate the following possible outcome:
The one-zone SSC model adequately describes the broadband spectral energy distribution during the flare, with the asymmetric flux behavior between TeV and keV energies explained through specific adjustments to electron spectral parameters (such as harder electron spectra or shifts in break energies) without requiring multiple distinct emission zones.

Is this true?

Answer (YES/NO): NO